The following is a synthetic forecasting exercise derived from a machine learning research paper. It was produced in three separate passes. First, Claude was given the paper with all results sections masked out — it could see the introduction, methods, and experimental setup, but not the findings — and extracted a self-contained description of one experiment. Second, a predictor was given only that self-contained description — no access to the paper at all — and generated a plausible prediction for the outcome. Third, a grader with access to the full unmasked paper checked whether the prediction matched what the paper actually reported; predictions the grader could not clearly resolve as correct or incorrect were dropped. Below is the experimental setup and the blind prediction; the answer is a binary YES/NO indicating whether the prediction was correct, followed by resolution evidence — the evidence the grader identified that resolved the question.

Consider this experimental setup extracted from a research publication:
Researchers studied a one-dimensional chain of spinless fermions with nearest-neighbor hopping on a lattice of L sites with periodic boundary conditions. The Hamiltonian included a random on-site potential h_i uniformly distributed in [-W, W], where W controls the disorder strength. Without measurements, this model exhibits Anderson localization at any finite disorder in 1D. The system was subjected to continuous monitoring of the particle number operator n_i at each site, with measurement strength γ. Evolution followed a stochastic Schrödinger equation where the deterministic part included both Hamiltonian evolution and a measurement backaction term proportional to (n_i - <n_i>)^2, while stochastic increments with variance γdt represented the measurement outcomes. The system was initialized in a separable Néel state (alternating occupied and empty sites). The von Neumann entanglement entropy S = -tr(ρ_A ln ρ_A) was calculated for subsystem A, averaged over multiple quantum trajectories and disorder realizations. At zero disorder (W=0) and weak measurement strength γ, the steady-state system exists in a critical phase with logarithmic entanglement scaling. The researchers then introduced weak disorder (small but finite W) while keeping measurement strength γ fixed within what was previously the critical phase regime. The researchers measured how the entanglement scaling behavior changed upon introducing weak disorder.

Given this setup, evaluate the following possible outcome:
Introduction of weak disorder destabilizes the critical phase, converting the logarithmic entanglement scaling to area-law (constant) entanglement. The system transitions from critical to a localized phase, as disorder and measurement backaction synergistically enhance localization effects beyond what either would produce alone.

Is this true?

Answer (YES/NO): NO